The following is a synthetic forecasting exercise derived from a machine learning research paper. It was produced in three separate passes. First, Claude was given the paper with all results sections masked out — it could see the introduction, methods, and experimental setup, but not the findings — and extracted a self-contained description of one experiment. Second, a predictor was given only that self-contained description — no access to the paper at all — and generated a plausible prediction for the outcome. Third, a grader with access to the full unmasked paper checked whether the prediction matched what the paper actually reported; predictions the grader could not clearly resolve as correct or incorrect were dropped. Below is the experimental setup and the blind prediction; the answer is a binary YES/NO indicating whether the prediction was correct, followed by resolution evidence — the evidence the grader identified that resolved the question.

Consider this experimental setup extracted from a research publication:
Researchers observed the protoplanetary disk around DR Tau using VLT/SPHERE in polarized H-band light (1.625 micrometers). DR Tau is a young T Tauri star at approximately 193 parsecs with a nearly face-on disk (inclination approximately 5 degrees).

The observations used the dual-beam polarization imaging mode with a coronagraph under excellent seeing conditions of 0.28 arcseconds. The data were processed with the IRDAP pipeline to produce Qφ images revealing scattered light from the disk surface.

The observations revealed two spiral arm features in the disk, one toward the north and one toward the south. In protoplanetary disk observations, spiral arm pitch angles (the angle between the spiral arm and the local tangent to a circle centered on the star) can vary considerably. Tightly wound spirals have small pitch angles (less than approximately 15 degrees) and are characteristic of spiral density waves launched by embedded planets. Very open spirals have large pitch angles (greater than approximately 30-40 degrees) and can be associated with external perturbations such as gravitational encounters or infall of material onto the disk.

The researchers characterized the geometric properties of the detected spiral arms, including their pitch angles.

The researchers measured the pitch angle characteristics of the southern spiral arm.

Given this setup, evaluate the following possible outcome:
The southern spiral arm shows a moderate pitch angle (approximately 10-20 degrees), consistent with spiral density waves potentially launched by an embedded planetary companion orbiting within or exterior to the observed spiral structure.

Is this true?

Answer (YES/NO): NO